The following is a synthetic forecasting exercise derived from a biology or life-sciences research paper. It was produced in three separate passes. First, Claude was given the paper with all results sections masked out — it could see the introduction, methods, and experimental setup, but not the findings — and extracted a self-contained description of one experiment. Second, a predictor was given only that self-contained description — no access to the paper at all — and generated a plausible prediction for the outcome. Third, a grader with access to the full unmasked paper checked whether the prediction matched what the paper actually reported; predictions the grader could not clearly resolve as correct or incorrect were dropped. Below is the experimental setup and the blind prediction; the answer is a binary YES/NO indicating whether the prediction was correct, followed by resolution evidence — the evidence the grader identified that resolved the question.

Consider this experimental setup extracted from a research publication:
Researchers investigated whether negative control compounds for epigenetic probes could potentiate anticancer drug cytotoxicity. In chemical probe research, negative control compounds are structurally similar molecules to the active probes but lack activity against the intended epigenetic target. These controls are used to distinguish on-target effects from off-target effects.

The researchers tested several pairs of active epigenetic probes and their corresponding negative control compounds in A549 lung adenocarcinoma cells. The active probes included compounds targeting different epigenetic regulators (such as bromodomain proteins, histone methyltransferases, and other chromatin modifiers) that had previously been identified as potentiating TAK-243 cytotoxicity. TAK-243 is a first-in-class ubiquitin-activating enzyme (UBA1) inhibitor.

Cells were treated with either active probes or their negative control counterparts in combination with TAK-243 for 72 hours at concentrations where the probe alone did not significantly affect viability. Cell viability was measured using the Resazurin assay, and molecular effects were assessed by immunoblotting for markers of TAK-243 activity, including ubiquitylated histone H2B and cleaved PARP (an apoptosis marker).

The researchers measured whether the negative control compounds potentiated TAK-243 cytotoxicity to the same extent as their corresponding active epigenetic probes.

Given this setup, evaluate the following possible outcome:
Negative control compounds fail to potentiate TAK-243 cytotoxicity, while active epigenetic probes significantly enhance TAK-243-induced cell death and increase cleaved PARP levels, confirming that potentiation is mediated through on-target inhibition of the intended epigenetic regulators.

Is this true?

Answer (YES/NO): NO